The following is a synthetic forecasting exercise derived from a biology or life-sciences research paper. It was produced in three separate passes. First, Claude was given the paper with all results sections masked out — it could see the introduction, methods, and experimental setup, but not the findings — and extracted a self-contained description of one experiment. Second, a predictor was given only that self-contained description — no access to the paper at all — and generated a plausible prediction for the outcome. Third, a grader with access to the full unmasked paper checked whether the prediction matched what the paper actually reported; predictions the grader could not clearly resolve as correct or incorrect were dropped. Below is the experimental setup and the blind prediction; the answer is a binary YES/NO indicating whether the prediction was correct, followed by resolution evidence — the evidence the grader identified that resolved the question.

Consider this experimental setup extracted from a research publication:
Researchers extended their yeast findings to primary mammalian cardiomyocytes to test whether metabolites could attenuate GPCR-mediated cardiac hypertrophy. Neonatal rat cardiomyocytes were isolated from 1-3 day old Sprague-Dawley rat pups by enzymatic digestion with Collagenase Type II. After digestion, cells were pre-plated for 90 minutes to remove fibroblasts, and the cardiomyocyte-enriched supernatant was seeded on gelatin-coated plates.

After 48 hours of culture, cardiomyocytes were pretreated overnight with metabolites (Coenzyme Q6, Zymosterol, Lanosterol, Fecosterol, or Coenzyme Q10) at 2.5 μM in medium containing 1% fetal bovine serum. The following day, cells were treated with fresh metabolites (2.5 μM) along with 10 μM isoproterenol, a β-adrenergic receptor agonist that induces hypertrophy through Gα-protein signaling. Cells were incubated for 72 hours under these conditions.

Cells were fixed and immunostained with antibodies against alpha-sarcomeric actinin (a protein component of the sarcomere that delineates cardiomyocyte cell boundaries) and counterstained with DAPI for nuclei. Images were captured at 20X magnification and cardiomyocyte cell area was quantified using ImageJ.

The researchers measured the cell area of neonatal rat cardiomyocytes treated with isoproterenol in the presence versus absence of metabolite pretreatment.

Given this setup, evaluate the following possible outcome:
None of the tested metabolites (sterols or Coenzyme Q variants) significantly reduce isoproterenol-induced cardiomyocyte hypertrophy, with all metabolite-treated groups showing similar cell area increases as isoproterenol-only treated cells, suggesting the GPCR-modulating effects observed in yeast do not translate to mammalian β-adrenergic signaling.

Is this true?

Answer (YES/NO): NO